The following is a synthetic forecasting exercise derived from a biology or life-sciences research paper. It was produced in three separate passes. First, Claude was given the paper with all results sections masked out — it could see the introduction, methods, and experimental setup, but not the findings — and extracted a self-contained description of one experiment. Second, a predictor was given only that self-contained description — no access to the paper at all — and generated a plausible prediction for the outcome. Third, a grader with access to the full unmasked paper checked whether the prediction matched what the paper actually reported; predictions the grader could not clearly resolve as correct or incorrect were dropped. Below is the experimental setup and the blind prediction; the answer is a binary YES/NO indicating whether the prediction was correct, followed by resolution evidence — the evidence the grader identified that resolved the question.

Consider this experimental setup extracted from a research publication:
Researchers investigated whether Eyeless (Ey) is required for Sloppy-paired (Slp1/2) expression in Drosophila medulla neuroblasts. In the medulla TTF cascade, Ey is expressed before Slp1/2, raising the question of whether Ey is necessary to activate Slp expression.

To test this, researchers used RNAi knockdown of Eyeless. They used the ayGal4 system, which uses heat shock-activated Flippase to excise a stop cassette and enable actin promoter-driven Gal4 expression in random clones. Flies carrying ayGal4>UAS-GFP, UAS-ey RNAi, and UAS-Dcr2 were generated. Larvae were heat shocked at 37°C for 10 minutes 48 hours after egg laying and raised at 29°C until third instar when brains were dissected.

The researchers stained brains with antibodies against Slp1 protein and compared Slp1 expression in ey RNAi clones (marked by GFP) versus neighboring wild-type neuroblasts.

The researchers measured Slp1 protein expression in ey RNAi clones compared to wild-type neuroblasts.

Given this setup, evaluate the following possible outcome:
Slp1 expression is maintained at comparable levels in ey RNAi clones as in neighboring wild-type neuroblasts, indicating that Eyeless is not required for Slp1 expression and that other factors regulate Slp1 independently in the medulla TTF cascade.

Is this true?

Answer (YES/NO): NO